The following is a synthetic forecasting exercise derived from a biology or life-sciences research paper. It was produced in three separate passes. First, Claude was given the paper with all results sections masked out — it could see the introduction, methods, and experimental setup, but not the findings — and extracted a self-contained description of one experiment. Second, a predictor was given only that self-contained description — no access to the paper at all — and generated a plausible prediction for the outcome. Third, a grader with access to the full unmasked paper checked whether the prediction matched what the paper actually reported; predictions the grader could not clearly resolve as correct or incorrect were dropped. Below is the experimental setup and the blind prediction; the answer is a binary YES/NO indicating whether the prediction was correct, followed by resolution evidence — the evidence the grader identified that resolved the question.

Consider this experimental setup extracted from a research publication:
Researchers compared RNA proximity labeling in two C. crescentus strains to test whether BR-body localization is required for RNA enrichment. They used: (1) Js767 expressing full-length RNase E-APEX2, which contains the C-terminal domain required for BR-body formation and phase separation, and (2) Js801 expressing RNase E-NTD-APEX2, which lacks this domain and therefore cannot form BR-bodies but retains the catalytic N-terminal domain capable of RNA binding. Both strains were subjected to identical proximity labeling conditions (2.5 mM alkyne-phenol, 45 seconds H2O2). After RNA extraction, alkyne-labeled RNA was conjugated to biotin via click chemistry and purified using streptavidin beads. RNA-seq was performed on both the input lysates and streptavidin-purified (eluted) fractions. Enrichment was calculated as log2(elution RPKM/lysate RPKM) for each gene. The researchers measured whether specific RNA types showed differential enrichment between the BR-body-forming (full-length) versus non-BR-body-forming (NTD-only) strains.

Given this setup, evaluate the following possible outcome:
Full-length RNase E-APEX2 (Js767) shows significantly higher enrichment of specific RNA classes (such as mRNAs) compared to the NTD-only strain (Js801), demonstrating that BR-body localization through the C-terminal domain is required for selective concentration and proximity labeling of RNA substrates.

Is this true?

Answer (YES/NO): YES